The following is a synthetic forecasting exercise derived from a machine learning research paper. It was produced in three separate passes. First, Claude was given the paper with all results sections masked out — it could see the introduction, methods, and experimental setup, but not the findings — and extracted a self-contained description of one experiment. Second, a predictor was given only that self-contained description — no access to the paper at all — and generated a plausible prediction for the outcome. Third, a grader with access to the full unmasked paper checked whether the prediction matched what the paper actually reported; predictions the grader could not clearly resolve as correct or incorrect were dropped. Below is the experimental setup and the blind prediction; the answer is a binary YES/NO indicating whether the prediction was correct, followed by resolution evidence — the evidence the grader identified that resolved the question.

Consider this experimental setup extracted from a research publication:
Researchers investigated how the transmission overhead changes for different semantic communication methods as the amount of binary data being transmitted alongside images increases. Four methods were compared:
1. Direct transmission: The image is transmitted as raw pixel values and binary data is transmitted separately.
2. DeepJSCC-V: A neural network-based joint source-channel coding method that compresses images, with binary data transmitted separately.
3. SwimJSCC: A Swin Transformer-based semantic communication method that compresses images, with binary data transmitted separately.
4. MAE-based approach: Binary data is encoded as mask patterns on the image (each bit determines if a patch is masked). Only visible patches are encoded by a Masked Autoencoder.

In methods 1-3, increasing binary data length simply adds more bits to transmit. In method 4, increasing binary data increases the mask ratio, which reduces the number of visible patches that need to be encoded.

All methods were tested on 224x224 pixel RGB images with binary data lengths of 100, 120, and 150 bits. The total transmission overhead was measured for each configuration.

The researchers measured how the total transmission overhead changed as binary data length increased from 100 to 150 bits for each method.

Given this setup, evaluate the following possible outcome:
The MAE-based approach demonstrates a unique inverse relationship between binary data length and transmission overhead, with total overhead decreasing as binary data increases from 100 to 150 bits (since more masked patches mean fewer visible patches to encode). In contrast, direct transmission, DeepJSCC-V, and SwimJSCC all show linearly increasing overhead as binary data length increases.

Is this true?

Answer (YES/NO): YES